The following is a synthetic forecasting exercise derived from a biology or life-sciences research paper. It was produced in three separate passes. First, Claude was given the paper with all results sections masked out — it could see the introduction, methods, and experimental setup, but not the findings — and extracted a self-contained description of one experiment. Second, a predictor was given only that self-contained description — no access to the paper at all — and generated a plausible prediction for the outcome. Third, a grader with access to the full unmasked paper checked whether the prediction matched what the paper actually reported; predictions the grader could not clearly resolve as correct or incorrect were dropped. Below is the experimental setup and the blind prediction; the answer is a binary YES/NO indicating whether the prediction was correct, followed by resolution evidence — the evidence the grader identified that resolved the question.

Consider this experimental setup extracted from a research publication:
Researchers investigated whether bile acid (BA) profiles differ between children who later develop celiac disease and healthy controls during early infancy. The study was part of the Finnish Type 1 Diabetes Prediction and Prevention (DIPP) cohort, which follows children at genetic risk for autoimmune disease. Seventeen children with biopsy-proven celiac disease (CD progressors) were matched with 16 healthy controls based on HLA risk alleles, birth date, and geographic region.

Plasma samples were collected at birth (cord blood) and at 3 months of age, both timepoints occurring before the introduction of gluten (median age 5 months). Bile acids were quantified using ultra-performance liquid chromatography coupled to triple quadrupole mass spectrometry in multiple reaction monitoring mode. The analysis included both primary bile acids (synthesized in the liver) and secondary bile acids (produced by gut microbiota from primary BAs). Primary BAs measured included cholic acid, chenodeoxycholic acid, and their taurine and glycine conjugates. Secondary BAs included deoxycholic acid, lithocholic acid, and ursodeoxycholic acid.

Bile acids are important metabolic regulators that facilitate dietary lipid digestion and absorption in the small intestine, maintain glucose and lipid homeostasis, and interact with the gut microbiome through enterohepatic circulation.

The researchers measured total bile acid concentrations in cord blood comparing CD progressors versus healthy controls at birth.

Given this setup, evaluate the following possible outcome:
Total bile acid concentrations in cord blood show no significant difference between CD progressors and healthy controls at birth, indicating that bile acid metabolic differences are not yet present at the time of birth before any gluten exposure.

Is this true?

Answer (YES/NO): NO